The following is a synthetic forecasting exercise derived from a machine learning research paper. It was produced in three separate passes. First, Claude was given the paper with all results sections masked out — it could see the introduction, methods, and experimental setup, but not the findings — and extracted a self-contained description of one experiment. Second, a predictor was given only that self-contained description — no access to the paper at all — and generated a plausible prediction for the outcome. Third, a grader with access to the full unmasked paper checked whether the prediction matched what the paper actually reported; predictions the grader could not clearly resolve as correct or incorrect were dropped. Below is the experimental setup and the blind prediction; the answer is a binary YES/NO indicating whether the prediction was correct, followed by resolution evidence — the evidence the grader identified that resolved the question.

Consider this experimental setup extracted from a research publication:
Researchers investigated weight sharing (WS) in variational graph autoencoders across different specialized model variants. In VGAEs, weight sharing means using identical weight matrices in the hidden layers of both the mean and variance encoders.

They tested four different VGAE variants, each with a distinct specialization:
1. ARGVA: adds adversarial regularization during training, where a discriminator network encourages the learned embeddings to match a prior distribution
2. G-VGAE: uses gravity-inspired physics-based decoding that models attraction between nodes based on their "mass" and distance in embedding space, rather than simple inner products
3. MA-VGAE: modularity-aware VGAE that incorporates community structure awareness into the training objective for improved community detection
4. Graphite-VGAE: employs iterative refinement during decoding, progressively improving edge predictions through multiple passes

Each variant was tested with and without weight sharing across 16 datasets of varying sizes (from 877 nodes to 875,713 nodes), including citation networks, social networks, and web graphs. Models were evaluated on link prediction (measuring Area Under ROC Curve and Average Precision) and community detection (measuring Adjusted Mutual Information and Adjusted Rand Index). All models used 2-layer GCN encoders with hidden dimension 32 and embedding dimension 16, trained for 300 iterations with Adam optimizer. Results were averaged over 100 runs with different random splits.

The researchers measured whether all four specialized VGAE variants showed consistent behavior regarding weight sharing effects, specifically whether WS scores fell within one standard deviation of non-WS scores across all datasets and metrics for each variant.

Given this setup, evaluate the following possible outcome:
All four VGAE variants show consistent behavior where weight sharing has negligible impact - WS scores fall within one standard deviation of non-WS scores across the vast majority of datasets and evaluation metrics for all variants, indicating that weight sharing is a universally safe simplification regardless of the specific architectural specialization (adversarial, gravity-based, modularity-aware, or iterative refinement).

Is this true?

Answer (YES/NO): YES